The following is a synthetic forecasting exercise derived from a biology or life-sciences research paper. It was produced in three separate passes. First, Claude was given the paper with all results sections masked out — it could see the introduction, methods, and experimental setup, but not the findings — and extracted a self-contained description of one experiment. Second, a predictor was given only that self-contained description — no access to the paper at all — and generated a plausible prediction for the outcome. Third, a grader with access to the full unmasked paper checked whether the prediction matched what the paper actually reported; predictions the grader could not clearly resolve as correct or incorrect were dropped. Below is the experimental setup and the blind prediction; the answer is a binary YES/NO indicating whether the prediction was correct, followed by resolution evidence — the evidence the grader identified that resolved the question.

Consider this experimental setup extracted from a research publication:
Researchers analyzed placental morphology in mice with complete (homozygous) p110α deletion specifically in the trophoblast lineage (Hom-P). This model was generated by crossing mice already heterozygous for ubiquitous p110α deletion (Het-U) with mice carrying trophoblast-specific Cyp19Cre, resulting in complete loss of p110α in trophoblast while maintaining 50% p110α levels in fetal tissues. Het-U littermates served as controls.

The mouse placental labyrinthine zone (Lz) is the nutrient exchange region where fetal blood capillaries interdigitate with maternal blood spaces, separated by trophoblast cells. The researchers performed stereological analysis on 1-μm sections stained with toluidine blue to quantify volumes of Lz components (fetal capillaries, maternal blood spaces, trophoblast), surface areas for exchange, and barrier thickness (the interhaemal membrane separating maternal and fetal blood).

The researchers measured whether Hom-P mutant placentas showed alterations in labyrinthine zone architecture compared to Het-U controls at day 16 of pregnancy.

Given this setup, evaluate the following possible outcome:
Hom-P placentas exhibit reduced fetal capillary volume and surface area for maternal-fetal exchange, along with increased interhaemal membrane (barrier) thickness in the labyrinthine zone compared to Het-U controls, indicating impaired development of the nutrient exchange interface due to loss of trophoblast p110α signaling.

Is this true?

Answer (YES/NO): NO